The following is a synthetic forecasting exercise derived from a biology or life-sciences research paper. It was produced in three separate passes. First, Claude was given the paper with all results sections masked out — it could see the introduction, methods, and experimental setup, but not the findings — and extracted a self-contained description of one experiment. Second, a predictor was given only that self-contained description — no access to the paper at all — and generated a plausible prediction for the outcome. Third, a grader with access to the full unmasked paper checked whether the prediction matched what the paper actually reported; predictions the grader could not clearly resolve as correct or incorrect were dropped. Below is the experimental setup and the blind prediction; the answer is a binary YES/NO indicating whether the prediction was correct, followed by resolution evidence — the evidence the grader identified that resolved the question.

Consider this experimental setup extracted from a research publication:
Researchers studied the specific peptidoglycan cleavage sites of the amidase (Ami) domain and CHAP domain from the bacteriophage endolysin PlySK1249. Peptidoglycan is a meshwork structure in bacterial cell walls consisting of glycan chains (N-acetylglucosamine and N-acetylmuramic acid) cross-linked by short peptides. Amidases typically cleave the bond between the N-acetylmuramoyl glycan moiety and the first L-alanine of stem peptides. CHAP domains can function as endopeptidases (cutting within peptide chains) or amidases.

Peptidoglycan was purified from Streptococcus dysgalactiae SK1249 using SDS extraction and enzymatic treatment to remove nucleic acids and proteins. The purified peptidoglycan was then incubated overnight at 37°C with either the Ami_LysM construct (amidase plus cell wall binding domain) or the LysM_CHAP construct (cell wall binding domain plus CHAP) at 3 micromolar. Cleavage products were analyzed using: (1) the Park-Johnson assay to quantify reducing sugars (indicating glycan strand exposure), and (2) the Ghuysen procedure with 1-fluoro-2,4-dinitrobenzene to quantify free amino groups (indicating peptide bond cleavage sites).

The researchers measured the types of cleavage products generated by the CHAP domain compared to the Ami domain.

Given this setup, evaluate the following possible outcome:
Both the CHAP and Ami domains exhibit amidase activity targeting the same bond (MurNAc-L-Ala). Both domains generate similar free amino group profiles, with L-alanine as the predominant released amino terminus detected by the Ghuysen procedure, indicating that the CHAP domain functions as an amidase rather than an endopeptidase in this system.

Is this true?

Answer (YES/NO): NO